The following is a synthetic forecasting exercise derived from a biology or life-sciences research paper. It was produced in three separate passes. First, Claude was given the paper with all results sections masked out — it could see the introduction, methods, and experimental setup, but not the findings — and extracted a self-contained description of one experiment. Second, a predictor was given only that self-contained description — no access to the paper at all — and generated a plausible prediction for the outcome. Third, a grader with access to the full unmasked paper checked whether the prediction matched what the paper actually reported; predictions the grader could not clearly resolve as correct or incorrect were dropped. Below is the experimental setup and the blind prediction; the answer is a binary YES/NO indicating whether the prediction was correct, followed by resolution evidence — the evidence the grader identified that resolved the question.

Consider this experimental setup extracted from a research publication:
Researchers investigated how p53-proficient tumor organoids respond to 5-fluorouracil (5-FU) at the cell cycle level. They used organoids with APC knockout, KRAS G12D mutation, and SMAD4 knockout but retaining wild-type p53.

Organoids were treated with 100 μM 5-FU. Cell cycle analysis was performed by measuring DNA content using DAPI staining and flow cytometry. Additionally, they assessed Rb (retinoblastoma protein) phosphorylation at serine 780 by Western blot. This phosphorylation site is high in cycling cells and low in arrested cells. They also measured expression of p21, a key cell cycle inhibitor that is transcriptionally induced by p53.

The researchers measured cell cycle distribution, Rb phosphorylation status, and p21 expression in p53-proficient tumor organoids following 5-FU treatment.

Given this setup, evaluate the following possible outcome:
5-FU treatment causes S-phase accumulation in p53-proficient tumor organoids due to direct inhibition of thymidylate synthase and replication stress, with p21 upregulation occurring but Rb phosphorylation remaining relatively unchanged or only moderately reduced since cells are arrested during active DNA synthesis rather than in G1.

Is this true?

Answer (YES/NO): NO